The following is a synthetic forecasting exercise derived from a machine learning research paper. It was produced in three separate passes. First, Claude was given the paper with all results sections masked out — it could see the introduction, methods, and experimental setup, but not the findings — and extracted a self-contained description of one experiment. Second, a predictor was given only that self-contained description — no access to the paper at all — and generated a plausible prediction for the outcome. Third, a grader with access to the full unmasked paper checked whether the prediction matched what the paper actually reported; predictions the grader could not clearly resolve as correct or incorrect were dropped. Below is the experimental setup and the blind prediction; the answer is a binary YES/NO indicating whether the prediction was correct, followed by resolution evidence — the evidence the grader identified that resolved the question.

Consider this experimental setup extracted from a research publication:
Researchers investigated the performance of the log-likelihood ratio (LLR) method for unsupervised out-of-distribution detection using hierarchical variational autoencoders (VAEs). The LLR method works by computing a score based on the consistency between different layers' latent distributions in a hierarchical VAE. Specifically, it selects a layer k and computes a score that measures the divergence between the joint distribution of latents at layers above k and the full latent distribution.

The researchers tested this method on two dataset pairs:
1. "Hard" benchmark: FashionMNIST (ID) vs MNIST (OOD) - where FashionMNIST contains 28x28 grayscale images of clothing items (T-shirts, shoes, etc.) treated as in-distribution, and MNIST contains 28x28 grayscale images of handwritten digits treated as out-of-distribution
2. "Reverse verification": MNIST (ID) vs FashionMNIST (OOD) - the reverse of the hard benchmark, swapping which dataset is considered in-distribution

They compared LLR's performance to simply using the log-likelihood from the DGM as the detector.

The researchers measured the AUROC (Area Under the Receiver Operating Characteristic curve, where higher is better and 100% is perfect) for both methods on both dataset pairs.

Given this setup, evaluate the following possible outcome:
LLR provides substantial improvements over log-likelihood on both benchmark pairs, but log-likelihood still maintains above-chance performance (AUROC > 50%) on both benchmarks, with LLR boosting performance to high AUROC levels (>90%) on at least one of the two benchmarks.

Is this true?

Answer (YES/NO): NO